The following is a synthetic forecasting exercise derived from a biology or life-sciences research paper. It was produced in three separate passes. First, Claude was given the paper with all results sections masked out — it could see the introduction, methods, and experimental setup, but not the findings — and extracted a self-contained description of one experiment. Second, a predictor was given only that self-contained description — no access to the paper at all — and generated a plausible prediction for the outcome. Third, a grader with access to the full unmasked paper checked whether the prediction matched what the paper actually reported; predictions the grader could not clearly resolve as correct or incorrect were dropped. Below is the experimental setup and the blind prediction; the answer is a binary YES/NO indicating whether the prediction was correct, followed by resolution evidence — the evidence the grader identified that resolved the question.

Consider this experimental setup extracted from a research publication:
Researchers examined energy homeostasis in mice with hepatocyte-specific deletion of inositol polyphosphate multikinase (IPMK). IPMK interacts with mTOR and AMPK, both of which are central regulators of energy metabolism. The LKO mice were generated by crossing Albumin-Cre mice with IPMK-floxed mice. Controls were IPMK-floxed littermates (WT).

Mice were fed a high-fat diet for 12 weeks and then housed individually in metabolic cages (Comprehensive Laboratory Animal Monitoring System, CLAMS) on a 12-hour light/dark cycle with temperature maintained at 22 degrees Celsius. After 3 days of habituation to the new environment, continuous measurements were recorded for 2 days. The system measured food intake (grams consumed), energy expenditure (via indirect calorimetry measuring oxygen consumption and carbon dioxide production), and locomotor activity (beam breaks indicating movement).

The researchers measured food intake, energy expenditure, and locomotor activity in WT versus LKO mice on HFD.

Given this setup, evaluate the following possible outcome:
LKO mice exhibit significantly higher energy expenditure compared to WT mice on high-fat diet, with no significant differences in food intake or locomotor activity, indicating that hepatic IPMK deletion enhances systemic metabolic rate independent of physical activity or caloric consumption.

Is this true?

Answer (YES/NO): NO